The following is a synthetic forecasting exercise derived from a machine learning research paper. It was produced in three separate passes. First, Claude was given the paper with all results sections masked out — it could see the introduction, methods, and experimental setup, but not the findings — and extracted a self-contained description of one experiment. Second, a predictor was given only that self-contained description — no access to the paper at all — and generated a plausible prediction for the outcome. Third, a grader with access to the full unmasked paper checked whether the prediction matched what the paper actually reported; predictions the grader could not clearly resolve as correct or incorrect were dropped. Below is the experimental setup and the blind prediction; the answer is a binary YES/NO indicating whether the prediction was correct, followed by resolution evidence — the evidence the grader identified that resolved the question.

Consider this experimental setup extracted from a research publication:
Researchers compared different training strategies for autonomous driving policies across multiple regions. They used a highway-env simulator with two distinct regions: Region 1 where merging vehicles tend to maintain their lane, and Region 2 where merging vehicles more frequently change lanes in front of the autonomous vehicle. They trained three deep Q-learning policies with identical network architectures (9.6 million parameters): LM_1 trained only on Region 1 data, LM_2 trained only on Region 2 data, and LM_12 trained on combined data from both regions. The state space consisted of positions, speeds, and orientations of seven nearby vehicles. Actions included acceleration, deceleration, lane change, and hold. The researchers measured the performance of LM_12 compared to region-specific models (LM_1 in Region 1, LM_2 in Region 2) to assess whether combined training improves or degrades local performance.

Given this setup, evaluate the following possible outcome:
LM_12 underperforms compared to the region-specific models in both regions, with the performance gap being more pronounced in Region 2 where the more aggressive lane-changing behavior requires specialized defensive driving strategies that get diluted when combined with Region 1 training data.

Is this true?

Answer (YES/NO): NO